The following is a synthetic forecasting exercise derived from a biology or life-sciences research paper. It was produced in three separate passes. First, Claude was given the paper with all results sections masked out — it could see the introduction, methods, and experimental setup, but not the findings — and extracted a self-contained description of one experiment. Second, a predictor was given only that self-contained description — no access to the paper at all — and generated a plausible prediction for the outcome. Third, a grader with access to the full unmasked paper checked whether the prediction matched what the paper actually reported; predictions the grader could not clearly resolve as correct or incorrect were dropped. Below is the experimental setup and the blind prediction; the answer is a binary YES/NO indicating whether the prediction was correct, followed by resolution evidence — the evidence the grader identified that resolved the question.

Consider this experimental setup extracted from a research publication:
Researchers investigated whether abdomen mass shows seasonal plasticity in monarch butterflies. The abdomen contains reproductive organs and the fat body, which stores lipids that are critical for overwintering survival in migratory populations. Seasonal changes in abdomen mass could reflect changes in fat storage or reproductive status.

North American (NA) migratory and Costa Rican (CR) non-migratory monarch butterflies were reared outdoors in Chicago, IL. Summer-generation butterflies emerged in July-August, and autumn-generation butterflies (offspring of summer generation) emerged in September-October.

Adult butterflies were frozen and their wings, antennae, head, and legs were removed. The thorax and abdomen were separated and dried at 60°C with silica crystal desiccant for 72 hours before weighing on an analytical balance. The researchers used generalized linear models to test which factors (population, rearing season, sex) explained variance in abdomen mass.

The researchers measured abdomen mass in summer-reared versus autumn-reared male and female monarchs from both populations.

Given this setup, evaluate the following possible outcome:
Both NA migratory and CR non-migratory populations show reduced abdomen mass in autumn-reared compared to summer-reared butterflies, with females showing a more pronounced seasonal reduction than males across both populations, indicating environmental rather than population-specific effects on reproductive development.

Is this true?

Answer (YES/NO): NO